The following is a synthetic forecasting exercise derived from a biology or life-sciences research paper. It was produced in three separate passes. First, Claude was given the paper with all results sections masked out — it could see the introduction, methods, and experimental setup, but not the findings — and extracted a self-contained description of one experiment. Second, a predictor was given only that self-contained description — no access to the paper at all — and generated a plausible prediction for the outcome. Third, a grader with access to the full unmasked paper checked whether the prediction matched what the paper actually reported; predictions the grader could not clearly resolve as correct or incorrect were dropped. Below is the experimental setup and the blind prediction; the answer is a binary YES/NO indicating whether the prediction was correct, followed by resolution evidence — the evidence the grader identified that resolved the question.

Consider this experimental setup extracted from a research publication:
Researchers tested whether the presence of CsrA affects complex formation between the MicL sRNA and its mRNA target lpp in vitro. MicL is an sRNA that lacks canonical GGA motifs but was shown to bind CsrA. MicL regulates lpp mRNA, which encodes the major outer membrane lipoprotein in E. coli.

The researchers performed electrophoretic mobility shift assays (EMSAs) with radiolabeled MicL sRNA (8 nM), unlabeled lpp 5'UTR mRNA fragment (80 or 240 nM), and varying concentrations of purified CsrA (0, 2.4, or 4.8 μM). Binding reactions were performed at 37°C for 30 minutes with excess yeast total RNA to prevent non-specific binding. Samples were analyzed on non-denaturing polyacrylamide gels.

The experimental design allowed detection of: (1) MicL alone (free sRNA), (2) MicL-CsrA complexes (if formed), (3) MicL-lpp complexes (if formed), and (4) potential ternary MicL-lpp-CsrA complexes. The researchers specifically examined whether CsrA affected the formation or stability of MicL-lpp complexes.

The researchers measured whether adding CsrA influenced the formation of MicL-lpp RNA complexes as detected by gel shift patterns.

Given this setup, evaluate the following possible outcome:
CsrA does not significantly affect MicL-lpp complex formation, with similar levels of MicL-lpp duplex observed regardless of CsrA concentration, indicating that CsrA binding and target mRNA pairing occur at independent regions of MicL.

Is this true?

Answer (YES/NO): NO